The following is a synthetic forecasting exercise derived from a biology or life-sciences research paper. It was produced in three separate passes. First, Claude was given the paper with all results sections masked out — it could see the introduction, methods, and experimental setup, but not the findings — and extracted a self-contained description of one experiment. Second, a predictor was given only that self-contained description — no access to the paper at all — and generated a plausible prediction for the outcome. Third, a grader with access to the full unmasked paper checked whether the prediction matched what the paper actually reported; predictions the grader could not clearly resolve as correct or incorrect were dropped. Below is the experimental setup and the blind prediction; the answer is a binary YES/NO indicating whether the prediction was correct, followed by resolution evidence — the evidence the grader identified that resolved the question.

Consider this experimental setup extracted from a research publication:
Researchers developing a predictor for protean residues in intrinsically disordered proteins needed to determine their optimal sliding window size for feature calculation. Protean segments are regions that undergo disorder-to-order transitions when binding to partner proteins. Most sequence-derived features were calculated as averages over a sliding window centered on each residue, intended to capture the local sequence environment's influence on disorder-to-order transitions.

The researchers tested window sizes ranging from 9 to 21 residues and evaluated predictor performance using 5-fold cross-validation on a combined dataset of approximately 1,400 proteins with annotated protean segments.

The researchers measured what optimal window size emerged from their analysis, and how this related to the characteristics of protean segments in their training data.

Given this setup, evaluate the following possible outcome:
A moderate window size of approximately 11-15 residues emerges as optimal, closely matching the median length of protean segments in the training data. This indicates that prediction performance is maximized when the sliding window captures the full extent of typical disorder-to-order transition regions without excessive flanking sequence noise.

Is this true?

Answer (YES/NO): YES